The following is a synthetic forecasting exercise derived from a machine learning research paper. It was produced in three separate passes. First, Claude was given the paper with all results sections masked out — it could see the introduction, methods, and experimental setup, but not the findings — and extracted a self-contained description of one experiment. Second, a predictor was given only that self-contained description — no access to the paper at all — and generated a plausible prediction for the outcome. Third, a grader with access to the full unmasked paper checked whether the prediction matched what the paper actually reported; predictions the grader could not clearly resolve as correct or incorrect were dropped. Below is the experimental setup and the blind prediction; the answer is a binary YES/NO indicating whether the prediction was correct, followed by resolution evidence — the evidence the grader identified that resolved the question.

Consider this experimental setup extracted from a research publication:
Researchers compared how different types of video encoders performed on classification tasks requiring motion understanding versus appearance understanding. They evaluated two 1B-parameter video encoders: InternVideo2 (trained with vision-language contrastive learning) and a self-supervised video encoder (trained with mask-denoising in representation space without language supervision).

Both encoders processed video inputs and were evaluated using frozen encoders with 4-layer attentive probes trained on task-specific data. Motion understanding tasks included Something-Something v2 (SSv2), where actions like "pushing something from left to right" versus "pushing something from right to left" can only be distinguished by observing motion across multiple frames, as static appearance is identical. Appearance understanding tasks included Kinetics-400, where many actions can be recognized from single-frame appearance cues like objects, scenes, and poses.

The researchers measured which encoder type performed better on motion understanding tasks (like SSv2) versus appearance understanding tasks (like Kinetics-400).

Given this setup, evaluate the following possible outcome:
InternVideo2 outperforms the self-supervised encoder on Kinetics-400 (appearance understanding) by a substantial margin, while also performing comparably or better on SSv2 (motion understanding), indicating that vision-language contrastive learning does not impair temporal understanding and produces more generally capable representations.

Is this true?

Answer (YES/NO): NO